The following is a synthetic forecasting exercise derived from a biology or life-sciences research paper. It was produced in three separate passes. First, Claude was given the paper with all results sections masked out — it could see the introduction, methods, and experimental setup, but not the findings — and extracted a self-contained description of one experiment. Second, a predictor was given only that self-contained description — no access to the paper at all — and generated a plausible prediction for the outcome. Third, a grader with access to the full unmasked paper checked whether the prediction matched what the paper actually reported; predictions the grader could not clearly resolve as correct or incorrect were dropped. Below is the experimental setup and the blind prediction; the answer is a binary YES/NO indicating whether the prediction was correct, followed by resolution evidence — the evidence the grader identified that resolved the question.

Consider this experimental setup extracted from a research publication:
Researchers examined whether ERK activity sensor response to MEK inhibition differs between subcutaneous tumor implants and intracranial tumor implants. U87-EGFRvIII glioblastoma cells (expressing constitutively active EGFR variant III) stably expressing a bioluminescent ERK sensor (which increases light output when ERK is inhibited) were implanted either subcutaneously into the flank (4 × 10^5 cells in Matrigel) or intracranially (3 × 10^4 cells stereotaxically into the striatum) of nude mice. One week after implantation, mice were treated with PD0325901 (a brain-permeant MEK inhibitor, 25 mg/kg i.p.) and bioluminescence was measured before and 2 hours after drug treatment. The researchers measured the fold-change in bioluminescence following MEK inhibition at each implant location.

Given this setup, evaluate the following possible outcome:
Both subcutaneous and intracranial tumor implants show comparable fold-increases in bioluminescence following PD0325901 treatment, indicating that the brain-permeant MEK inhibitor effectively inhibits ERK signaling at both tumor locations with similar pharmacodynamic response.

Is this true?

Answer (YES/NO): YES